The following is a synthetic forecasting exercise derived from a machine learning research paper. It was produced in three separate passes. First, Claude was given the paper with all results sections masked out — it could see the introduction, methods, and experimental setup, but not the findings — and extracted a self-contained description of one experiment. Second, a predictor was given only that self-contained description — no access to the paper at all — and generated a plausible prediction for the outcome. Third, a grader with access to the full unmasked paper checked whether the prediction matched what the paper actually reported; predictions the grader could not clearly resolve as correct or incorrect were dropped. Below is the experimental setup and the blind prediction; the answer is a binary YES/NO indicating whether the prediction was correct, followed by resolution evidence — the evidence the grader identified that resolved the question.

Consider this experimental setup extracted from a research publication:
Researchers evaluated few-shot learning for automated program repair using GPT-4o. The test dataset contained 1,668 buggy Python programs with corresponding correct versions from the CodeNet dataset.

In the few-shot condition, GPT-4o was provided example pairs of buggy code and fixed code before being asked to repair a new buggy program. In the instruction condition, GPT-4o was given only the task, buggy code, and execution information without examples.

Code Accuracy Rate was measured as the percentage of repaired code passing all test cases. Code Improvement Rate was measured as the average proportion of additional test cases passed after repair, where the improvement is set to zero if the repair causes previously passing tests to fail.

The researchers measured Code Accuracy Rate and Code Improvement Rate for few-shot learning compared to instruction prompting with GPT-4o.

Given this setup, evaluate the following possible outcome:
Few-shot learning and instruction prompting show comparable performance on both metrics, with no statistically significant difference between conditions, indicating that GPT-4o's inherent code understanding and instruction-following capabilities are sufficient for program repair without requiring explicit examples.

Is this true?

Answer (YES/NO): NO